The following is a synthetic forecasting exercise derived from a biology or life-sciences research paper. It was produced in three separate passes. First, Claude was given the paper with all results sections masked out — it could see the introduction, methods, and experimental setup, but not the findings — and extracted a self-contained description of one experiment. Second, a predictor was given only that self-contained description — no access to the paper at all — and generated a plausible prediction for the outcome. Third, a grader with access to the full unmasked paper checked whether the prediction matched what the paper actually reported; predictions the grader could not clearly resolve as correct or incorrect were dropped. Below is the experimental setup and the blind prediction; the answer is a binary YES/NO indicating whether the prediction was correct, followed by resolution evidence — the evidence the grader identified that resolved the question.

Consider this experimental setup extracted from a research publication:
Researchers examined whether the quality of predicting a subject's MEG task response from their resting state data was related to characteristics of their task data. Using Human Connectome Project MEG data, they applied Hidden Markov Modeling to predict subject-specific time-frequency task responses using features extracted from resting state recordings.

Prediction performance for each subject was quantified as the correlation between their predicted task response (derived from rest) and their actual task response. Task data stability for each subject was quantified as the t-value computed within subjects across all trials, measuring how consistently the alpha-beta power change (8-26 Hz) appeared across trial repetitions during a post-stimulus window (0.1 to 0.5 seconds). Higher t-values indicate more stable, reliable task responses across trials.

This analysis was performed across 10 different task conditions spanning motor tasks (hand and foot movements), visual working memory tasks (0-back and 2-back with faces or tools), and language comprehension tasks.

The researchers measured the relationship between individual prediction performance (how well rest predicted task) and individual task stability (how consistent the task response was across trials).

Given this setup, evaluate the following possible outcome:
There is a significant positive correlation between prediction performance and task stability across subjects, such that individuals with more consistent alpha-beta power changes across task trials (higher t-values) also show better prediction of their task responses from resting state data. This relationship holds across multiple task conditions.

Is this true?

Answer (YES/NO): YES